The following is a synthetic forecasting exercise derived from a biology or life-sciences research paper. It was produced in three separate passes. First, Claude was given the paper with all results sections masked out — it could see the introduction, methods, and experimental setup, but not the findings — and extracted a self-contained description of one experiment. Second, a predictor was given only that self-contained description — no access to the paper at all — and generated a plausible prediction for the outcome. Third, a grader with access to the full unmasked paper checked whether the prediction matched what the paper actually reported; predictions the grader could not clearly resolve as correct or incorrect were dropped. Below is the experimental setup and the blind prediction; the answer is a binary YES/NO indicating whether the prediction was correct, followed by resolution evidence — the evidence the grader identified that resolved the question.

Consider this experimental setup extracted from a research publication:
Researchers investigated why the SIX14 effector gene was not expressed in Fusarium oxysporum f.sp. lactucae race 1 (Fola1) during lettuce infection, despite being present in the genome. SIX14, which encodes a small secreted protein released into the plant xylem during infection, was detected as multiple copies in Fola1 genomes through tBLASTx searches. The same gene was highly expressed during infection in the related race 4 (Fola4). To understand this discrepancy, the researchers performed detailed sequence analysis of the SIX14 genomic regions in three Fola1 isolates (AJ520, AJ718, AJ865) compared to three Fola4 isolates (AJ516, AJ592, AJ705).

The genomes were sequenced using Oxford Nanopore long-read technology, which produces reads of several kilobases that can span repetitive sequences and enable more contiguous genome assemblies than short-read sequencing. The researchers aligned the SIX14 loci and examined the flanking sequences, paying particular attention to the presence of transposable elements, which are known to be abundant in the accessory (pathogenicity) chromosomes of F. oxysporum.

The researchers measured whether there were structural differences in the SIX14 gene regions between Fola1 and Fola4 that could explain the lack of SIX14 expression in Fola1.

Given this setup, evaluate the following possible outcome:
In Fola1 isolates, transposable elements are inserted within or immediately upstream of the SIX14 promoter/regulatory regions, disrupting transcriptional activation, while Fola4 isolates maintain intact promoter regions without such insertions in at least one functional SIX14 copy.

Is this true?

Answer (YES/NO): YES